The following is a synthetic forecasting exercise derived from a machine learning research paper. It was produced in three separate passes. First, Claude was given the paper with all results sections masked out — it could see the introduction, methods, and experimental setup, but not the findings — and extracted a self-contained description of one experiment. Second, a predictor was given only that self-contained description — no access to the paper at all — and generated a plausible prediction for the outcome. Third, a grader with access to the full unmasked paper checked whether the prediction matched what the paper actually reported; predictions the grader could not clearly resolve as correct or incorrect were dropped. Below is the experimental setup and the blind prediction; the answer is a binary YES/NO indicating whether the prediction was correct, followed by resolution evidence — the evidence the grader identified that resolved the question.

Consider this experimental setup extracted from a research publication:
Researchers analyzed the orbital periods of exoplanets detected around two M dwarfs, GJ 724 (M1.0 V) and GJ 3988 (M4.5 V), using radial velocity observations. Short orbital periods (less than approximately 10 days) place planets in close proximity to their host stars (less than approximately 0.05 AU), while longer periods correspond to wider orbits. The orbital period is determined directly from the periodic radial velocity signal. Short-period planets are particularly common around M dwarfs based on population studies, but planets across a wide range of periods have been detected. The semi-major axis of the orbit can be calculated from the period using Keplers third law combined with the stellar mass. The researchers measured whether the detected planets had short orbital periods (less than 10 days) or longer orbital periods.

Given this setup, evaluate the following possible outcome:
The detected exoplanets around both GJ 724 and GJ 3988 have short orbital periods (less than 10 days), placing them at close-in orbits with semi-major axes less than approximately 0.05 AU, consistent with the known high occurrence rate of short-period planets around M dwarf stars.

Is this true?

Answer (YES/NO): YES